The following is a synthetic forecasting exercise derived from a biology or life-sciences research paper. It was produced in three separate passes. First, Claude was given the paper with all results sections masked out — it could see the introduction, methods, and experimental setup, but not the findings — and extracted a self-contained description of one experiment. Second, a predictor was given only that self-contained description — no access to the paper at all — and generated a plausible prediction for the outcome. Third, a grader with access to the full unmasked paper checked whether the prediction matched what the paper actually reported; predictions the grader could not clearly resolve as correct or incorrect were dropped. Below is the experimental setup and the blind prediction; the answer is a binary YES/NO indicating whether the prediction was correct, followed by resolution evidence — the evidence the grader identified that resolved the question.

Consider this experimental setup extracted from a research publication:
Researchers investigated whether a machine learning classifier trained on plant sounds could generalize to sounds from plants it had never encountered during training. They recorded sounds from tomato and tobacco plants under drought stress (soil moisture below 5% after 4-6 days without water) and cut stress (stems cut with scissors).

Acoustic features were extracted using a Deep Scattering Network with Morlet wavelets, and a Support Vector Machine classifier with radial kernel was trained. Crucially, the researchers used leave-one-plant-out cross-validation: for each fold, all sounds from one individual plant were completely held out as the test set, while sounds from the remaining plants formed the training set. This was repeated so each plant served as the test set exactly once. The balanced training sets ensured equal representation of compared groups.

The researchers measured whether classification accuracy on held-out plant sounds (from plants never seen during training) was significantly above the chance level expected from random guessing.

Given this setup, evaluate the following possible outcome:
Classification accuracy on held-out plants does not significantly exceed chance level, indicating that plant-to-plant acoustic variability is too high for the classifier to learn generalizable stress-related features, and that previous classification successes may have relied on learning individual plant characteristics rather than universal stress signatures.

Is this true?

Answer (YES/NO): NO